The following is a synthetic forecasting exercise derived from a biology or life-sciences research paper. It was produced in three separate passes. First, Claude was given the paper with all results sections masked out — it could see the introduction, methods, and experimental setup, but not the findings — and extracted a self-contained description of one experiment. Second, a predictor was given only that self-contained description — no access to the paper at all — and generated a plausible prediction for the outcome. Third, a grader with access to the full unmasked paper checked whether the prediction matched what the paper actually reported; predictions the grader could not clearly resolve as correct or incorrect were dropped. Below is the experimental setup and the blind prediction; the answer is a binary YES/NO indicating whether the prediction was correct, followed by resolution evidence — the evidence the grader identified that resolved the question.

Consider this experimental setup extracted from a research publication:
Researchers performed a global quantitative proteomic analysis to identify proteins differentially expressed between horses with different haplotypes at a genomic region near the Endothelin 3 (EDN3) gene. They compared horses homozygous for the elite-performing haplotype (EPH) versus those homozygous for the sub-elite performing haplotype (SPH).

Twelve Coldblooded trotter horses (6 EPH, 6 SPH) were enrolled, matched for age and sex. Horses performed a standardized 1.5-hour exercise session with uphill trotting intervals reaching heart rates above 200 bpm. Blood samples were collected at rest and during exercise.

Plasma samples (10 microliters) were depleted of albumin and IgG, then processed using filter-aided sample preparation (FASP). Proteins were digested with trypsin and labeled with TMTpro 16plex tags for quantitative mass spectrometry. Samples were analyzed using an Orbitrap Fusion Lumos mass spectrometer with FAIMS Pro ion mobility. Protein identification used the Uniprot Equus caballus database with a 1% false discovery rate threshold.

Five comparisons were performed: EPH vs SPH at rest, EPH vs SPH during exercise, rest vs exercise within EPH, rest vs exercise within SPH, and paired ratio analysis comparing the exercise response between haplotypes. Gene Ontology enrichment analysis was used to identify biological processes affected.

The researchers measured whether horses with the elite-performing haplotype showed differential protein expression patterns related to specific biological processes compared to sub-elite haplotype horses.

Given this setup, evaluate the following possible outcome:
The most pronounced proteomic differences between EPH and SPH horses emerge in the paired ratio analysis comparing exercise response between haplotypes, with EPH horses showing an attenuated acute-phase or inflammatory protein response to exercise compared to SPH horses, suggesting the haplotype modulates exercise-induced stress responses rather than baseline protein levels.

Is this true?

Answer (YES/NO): NO